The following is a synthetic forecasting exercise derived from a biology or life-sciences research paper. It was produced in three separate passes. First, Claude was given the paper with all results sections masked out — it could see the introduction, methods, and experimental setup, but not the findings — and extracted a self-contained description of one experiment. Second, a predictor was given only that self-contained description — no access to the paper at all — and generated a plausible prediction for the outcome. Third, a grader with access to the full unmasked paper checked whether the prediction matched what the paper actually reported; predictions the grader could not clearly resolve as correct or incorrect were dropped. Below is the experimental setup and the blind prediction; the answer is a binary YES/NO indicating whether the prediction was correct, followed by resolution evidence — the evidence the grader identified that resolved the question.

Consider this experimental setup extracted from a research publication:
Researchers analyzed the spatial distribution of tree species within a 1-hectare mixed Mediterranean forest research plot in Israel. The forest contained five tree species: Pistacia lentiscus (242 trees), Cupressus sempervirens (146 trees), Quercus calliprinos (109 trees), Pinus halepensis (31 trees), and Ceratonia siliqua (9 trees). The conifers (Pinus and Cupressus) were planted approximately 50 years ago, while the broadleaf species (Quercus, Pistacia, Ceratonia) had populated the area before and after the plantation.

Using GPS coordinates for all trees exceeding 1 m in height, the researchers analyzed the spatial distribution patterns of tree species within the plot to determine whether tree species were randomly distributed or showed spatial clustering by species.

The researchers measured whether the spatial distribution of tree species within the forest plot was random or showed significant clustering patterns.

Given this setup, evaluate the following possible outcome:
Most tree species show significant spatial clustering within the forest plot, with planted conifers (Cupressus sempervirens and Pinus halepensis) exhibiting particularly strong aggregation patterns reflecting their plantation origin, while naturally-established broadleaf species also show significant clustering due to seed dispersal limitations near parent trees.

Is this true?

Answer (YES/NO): NO